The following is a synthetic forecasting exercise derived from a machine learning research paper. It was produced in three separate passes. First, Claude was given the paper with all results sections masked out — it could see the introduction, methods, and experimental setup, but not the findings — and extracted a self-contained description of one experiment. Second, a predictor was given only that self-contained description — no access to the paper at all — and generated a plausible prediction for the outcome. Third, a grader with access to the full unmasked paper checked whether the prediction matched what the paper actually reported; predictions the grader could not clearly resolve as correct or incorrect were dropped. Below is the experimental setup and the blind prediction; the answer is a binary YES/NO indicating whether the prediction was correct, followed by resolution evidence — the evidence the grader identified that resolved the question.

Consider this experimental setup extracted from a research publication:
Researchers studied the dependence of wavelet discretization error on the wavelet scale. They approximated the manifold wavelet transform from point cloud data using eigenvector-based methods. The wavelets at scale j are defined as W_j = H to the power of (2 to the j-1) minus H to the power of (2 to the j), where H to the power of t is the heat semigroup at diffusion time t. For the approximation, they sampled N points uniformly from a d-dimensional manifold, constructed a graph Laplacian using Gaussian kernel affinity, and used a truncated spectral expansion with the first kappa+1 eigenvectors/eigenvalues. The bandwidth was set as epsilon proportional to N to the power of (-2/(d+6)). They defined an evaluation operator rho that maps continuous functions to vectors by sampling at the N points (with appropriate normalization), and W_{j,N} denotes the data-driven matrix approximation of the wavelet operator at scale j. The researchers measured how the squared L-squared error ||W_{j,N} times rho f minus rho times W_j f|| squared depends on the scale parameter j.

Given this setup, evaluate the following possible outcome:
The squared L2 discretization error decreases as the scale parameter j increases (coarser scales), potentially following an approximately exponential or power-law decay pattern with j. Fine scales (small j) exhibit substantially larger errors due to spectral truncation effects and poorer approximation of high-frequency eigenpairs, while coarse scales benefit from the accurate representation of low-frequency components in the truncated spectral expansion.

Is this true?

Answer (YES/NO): NO